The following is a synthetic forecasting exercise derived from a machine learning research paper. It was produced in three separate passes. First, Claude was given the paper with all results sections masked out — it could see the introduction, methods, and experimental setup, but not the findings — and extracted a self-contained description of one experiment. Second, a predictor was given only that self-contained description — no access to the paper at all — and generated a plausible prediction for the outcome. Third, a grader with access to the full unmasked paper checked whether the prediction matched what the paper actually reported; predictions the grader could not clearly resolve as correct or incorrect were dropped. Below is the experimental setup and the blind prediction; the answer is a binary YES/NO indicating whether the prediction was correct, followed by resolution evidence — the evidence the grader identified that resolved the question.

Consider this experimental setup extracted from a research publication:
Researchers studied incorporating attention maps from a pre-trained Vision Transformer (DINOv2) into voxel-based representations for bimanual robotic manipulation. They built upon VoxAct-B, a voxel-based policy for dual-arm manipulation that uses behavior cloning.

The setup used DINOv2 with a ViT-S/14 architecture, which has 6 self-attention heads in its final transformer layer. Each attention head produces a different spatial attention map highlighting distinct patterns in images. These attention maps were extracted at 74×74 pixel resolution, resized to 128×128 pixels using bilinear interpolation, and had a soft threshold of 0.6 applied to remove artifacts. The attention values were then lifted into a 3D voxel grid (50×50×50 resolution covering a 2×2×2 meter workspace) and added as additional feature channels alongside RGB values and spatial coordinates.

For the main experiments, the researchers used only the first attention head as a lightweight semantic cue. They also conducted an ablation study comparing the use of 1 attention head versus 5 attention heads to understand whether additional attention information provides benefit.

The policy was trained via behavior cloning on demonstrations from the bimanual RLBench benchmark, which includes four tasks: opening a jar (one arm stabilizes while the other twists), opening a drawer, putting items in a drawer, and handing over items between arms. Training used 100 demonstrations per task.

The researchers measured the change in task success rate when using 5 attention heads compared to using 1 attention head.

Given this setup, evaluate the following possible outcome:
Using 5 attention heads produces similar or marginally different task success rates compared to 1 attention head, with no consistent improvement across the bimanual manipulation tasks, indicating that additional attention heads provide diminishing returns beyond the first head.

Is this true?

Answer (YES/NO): NO